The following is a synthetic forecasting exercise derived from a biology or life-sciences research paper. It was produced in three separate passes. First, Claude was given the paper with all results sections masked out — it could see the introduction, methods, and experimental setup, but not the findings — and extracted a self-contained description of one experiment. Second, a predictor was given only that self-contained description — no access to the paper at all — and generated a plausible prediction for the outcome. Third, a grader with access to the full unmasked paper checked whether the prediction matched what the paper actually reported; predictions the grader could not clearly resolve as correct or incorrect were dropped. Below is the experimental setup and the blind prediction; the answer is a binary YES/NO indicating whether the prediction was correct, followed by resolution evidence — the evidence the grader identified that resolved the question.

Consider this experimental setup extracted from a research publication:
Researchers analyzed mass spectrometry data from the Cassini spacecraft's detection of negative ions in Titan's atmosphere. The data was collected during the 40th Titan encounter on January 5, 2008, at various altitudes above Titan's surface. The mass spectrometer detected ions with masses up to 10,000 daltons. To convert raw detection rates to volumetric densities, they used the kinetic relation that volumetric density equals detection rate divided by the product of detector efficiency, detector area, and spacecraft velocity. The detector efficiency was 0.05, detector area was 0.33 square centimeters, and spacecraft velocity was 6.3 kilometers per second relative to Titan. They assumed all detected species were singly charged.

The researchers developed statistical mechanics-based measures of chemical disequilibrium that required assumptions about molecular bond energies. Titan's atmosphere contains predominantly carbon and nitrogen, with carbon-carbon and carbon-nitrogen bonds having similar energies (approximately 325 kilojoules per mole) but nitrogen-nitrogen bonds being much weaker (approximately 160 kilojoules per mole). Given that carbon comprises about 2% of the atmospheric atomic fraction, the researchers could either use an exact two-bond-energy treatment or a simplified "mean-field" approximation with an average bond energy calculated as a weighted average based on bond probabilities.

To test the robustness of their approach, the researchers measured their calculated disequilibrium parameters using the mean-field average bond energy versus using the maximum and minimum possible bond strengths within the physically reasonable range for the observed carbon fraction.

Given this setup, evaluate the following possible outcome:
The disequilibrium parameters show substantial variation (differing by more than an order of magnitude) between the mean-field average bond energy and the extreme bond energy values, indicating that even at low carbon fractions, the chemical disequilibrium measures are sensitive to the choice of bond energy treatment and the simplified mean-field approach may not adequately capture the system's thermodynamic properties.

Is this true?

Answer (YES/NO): NO